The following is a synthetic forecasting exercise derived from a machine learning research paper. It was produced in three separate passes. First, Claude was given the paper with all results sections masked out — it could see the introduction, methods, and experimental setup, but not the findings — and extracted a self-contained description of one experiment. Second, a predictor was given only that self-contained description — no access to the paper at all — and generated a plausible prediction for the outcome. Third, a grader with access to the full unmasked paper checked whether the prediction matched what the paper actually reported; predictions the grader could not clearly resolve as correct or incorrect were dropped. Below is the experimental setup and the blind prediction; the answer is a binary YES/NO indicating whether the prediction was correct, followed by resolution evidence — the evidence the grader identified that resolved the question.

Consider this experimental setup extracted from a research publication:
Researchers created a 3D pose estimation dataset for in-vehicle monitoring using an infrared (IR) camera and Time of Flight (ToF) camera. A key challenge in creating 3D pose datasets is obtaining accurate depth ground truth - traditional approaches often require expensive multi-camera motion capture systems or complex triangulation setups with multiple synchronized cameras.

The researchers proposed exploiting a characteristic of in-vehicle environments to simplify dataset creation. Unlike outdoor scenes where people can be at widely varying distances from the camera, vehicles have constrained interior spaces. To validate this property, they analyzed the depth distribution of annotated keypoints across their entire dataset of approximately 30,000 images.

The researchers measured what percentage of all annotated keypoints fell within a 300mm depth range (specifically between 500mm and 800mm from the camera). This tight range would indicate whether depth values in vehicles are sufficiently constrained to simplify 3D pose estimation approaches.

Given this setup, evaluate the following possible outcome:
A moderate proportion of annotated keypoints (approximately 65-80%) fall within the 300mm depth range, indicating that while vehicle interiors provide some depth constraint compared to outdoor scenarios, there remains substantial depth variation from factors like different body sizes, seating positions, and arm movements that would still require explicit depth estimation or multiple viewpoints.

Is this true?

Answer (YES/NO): NO